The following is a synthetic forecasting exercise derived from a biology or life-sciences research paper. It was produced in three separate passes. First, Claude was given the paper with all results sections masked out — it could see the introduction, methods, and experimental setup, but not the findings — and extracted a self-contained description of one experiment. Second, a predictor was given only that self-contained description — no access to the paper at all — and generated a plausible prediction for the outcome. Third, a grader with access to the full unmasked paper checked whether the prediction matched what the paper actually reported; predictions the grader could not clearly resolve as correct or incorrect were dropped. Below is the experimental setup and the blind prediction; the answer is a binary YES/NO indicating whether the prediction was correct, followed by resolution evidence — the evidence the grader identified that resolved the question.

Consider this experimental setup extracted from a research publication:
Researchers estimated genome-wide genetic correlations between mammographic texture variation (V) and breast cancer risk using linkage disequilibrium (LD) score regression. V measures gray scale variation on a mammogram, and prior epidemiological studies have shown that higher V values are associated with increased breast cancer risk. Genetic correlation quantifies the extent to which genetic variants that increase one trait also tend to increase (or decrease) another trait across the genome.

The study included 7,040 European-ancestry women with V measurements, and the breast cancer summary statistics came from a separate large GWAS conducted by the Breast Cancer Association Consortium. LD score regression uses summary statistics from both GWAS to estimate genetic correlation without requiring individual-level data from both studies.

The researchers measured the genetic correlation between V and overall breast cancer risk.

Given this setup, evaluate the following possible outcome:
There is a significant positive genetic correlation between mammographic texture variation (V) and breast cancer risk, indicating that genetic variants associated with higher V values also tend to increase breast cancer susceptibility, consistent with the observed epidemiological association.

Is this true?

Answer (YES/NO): YES